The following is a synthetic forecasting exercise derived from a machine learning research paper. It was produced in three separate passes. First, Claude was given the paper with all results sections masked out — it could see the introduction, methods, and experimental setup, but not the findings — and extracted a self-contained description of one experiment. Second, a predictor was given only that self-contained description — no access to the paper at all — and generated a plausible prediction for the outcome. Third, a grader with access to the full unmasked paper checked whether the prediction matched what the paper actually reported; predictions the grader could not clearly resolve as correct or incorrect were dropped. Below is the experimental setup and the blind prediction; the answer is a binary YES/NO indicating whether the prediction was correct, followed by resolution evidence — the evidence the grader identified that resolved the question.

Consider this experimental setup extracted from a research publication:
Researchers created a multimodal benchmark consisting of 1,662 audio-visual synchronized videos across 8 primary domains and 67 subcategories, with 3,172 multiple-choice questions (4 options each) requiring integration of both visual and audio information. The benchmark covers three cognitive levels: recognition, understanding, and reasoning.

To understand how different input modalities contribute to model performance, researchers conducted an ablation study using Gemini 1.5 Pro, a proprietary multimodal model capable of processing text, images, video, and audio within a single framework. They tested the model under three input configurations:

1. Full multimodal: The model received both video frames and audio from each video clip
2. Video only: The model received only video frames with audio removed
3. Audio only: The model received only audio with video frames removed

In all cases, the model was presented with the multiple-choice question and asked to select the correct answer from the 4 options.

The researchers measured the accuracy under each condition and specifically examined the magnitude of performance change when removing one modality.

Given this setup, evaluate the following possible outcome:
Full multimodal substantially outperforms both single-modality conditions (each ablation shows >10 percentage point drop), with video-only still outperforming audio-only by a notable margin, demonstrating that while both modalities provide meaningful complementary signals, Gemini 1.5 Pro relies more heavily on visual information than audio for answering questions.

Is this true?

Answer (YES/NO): NO